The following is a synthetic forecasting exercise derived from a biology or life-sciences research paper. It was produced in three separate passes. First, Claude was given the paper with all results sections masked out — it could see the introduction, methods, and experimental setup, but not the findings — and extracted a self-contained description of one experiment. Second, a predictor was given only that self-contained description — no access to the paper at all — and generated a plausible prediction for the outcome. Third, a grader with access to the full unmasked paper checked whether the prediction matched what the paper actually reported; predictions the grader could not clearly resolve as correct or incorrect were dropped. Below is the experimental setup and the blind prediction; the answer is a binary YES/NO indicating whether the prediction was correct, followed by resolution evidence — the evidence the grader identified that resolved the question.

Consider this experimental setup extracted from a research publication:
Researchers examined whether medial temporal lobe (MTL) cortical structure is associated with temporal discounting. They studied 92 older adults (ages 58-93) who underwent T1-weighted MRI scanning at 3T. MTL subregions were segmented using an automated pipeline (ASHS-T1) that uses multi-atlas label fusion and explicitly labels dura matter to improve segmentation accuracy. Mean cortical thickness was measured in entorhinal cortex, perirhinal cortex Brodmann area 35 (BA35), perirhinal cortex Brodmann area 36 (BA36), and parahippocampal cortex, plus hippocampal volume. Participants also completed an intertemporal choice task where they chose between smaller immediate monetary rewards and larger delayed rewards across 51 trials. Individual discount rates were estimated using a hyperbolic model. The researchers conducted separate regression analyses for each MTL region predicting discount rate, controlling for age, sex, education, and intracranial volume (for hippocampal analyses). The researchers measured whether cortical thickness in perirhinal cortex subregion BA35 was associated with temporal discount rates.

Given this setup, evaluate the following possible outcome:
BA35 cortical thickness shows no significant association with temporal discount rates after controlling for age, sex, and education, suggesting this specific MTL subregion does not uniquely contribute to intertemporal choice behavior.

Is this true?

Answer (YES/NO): YES